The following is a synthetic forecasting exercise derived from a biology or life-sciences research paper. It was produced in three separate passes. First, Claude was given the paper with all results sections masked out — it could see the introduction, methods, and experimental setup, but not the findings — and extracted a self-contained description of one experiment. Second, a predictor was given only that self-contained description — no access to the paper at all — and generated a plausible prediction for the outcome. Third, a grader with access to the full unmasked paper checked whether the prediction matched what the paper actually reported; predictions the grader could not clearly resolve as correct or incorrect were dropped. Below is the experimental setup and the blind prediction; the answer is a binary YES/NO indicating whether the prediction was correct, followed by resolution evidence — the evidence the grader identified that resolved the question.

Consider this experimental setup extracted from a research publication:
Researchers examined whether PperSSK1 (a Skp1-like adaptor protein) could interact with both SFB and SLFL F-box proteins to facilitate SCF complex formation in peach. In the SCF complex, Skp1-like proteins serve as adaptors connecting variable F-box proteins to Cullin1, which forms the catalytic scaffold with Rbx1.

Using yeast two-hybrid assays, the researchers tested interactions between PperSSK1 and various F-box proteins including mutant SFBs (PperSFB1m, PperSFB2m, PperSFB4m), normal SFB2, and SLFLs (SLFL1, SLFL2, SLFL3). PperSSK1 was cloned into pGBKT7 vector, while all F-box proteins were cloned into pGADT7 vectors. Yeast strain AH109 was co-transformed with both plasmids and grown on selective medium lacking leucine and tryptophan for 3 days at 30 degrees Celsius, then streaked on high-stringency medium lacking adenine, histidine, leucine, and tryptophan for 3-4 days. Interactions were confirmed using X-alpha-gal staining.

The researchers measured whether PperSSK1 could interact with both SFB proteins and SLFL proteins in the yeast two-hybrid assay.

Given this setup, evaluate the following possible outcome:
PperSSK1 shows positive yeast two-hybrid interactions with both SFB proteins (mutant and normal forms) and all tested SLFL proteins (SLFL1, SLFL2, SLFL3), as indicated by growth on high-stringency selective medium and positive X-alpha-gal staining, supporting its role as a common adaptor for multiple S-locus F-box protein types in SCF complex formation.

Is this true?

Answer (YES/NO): YES